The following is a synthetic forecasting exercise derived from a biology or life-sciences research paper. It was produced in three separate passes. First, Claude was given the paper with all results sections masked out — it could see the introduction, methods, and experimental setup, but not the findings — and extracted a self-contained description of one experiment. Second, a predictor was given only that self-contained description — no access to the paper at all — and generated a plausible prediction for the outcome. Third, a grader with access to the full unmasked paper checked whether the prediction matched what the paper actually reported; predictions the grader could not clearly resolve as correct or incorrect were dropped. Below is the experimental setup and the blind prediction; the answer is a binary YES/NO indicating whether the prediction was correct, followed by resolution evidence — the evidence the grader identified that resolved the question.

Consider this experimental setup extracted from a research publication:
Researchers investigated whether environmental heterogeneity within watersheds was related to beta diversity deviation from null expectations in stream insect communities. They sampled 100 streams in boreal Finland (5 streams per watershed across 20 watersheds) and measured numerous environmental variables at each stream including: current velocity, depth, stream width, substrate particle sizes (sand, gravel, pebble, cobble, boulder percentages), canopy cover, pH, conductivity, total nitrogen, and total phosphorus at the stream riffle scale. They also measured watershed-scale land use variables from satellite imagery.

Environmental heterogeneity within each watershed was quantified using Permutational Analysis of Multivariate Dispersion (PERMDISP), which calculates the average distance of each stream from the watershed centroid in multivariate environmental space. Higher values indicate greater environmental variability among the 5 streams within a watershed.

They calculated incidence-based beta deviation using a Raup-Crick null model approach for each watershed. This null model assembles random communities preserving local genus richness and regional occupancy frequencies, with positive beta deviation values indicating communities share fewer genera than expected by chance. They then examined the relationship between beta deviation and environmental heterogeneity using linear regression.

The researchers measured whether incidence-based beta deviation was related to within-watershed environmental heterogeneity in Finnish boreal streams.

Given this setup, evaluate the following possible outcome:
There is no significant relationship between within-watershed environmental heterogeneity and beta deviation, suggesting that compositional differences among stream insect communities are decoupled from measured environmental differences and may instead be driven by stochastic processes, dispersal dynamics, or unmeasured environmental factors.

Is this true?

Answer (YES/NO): NO